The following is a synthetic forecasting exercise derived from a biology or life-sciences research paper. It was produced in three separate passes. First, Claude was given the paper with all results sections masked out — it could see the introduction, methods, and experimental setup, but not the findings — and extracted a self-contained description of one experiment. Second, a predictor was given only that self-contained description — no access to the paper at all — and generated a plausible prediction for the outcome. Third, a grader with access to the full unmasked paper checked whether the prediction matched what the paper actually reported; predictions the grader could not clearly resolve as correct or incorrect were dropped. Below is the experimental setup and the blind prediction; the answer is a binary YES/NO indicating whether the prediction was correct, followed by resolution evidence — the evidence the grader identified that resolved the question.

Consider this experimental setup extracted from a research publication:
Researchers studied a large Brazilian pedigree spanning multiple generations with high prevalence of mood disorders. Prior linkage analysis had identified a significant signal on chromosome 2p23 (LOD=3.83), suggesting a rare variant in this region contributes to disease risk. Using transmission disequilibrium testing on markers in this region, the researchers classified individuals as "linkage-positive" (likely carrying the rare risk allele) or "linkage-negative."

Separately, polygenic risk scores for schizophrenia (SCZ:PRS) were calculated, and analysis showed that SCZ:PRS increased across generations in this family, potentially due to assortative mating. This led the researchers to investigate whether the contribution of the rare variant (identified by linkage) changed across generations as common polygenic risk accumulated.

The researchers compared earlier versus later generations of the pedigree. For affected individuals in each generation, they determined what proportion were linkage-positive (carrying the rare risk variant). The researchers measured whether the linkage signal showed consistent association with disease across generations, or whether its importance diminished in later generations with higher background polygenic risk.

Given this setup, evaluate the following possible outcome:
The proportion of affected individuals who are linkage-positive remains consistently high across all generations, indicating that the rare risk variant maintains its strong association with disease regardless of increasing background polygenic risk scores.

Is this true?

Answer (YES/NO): YES